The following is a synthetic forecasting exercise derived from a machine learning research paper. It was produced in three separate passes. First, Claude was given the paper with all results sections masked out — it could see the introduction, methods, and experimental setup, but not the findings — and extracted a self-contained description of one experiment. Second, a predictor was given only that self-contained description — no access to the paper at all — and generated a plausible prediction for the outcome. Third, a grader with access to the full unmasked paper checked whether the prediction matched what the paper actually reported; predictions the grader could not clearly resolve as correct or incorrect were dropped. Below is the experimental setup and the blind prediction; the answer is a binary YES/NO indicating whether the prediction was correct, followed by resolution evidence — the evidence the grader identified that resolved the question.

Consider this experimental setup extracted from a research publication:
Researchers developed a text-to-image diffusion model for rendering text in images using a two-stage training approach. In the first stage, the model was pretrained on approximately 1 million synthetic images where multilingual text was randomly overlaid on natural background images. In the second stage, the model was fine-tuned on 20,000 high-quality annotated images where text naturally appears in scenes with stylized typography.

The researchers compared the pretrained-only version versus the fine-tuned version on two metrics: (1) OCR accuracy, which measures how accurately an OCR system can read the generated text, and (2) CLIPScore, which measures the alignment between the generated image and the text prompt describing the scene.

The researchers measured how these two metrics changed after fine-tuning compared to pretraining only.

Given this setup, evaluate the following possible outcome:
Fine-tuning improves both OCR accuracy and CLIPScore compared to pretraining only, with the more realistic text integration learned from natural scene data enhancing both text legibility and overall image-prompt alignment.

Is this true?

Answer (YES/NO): YES